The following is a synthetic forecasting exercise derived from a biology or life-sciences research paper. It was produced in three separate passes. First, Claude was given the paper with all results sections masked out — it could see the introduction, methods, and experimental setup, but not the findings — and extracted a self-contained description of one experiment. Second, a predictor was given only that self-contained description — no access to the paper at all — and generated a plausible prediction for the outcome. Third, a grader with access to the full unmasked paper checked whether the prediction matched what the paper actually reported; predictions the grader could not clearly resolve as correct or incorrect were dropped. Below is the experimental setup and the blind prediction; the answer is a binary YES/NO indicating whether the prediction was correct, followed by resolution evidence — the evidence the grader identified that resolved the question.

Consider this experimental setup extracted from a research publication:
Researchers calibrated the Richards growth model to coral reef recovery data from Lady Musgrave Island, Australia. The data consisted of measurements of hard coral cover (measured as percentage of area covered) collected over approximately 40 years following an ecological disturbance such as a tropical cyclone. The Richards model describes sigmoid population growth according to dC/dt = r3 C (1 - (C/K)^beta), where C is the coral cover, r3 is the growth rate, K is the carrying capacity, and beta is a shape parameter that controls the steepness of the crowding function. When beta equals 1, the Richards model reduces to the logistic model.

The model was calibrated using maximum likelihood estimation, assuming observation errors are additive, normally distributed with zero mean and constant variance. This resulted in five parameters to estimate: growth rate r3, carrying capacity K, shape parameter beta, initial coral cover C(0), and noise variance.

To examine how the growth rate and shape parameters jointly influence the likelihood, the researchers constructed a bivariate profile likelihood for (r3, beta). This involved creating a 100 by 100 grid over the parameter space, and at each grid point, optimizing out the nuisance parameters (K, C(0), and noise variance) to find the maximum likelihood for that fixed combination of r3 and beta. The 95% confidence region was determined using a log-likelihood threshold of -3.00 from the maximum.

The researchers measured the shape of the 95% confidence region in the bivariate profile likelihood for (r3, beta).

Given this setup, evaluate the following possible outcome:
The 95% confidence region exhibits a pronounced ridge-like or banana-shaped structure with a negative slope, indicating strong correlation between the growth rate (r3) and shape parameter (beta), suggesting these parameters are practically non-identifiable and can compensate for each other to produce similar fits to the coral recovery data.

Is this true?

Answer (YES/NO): YES